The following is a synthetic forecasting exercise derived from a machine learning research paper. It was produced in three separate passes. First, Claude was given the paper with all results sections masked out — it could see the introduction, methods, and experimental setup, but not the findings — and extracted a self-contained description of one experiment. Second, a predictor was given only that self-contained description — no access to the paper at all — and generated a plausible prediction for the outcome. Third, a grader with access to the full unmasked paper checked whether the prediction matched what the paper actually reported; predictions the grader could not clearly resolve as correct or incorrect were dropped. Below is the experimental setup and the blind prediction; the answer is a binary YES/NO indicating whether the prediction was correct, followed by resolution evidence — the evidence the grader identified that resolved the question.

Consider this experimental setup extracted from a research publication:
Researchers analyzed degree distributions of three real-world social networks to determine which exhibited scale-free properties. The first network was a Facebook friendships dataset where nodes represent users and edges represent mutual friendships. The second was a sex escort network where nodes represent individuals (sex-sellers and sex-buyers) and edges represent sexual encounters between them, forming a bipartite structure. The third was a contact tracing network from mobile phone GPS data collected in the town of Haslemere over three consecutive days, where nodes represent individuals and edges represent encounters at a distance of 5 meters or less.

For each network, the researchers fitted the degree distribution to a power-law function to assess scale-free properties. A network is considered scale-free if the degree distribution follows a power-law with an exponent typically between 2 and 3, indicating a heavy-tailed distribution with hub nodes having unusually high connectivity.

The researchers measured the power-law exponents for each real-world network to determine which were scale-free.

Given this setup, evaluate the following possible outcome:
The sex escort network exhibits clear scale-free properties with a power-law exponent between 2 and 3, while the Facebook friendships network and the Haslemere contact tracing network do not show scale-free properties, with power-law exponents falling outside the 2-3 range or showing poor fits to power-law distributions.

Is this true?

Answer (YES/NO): NO